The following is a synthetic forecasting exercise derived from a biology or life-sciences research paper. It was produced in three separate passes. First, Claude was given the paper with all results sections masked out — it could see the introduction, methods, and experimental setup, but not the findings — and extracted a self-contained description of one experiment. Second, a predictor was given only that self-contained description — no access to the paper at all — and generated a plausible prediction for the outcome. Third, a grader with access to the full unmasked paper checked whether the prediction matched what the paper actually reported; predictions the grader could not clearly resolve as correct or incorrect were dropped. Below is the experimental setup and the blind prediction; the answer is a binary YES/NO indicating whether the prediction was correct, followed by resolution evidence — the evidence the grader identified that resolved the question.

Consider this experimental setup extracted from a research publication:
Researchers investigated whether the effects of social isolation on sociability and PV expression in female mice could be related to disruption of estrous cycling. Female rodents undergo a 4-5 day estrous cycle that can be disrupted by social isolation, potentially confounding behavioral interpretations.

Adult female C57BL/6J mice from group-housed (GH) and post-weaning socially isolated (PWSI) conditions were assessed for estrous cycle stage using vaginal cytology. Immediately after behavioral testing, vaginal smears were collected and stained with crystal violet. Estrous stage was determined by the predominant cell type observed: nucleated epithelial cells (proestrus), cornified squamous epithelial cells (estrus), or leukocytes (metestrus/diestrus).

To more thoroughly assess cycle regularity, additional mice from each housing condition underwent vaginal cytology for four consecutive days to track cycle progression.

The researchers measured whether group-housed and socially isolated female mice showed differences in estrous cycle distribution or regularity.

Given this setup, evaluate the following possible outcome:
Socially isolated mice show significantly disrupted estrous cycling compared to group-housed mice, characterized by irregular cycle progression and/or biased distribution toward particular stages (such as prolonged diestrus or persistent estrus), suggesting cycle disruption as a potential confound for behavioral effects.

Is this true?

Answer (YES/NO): NO